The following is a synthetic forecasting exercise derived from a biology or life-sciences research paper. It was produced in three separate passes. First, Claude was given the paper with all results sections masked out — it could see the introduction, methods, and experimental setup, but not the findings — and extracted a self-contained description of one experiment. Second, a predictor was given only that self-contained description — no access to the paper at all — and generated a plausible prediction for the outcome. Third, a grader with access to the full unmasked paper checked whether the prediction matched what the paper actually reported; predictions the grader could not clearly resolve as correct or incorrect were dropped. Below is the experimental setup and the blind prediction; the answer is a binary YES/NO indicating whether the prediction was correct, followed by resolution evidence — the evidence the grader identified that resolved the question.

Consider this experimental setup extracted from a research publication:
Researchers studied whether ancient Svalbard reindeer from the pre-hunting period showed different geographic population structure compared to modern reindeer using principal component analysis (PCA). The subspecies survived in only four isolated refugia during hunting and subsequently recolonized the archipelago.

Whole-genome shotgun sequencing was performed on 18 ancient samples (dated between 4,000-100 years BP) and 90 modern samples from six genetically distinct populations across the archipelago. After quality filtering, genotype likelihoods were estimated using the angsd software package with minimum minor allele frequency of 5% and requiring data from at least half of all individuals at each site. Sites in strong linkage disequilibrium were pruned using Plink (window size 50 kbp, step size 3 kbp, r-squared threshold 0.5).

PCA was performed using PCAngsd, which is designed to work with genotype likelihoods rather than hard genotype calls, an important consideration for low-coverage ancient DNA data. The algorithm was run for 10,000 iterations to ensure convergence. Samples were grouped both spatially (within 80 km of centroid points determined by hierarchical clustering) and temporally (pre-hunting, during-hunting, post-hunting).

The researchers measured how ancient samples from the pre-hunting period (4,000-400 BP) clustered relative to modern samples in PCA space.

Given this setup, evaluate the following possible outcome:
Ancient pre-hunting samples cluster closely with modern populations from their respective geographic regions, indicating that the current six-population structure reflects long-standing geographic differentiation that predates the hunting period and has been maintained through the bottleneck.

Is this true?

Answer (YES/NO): NO